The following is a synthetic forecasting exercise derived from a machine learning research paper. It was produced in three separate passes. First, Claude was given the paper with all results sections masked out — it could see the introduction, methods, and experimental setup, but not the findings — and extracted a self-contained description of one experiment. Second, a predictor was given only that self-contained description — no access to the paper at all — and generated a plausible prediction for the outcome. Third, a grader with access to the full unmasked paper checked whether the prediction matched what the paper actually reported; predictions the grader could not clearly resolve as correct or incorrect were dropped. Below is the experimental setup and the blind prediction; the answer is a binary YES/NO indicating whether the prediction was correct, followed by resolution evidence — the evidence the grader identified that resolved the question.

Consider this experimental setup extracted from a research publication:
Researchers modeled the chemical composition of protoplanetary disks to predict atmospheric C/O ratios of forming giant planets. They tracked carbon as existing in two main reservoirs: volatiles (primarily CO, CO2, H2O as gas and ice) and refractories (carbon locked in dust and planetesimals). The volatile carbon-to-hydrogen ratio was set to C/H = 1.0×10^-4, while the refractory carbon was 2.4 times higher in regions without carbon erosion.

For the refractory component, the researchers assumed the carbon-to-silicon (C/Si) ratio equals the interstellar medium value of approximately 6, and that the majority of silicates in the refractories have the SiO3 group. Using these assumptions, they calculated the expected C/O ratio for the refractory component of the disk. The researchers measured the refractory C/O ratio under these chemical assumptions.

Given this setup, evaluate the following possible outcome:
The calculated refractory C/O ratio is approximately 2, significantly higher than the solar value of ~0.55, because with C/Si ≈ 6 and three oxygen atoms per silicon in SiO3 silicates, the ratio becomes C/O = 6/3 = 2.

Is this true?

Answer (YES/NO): YES